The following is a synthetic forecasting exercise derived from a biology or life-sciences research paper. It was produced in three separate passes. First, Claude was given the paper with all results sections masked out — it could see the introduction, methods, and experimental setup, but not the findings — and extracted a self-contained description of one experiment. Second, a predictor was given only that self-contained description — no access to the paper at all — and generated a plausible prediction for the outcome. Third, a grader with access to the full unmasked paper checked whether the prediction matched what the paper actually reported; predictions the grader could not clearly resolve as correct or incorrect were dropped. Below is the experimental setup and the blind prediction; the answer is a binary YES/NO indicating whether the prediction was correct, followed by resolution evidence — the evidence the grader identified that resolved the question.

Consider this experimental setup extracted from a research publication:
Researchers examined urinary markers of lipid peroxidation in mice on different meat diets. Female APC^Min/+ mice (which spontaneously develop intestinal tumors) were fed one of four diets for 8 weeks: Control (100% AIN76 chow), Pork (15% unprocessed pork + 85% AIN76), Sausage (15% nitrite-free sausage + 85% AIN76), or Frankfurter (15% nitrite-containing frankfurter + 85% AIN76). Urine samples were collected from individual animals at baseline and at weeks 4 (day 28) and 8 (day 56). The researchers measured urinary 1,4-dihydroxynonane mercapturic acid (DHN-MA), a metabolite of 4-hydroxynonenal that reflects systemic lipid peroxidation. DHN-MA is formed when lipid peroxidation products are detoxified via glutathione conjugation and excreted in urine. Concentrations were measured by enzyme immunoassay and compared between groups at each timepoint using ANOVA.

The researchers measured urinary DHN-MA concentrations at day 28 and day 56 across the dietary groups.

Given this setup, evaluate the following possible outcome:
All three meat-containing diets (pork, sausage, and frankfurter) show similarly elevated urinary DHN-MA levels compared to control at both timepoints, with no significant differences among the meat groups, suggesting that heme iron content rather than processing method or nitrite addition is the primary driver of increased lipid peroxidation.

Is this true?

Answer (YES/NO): NO